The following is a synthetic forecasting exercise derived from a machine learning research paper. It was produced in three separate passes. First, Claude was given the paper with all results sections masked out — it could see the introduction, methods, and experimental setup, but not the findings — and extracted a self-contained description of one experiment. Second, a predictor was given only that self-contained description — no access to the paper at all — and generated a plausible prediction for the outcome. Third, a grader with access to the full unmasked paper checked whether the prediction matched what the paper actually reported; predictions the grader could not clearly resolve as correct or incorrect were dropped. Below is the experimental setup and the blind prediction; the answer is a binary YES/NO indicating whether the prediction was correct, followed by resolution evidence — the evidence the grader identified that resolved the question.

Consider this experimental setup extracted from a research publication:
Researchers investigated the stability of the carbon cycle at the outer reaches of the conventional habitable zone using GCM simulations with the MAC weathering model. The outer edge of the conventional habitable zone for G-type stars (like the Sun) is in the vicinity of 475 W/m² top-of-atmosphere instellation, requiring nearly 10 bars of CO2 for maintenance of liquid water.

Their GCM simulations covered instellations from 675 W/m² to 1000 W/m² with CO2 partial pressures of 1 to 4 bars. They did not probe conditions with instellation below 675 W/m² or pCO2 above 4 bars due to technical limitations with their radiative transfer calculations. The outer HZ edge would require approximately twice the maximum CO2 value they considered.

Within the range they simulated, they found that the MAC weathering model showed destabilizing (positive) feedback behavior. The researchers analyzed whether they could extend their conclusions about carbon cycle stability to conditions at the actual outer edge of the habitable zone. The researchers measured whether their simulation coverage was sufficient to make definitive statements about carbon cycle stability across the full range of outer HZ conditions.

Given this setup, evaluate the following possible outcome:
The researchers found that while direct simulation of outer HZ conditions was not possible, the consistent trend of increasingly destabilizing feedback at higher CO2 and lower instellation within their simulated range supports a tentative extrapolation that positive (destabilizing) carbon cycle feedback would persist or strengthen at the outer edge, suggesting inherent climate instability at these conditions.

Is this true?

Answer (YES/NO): NO